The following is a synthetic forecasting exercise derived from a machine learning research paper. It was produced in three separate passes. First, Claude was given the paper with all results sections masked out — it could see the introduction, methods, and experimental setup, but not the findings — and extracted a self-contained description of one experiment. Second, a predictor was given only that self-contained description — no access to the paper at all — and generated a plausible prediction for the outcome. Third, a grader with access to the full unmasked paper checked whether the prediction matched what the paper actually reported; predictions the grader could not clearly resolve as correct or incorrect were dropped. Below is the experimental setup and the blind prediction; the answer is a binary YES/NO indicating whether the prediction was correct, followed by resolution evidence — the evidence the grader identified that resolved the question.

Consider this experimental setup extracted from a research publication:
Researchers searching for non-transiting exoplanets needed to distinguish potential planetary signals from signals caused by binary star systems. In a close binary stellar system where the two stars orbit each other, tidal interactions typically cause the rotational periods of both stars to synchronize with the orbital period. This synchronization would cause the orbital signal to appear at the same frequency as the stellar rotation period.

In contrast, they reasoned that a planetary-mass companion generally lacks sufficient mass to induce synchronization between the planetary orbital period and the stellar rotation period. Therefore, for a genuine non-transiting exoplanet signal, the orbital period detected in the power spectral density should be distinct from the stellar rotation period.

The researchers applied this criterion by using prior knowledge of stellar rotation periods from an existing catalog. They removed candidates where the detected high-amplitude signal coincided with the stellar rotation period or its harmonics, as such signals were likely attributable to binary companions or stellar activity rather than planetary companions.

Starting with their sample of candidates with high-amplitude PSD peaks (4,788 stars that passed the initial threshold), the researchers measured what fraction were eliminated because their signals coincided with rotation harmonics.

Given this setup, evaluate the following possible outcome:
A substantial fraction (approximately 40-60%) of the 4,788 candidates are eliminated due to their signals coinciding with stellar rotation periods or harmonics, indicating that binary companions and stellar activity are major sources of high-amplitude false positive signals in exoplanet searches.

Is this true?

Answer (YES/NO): NO